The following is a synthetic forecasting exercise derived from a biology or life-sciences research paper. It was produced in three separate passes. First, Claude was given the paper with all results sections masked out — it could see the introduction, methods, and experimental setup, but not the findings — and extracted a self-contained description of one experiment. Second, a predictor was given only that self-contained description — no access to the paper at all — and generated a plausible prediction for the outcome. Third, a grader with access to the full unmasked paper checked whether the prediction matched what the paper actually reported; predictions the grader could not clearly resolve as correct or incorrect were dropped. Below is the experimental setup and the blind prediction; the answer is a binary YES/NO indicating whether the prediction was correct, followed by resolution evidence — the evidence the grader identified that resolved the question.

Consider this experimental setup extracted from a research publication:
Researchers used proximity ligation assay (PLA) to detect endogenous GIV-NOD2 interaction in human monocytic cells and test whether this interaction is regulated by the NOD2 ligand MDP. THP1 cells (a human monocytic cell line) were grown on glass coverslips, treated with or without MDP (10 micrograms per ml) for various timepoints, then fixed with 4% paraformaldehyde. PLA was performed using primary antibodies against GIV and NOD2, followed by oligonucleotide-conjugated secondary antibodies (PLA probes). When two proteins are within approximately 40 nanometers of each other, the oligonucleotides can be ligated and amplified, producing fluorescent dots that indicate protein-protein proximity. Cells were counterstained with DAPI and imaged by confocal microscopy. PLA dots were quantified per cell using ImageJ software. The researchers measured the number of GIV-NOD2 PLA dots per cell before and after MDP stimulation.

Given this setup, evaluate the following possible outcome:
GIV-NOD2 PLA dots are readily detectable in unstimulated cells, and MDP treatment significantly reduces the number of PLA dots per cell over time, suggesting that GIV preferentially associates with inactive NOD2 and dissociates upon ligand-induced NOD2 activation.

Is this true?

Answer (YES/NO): NO